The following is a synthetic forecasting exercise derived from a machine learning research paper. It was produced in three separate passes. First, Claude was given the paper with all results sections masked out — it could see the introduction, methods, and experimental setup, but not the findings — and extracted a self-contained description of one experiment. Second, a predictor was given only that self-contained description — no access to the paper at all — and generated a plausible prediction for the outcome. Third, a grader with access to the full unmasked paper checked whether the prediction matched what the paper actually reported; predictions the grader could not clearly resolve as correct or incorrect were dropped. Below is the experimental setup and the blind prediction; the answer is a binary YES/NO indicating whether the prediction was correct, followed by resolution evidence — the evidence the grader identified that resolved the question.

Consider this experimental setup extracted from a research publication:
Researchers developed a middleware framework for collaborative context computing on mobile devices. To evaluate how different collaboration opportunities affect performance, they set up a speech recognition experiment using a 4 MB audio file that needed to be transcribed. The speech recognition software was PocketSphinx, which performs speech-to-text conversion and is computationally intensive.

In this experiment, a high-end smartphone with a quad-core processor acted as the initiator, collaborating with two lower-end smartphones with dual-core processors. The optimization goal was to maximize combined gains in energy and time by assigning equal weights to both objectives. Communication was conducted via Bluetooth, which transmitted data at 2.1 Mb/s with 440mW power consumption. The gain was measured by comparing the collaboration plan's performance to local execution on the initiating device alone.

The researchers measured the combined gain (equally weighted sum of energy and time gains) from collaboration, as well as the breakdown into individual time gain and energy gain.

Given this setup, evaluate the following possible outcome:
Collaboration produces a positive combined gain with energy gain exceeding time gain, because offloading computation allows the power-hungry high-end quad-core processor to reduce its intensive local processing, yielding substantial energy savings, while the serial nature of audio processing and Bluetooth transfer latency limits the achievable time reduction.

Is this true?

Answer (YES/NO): NO